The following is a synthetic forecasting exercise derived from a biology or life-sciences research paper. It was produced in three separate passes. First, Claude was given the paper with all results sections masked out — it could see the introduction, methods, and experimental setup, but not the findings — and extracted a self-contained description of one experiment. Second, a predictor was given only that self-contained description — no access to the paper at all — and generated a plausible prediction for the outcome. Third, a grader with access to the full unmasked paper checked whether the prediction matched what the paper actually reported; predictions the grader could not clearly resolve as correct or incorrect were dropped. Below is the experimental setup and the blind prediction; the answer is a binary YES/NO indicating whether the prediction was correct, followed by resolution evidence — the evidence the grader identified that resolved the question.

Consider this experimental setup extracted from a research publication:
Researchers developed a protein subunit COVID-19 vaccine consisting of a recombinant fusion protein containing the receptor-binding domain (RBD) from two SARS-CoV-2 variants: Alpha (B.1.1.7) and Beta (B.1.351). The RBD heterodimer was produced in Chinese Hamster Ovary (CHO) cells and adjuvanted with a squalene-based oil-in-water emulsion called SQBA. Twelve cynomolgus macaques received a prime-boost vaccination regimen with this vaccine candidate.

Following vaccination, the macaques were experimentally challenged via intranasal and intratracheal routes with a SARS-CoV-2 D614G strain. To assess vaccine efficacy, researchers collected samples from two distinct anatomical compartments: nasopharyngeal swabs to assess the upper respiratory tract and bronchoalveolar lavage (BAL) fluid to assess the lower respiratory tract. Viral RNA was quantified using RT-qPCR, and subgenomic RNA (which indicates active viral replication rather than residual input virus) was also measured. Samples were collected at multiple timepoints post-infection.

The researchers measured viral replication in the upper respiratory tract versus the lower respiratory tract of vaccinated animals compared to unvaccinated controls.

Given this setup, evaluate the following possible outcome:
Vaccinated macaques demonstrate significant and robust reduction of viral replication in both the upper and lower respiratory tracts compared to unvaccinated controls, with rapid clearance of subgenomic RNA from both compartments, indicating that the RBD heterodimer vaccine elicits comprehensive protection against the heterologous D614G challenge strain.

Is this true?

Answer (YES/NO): NO